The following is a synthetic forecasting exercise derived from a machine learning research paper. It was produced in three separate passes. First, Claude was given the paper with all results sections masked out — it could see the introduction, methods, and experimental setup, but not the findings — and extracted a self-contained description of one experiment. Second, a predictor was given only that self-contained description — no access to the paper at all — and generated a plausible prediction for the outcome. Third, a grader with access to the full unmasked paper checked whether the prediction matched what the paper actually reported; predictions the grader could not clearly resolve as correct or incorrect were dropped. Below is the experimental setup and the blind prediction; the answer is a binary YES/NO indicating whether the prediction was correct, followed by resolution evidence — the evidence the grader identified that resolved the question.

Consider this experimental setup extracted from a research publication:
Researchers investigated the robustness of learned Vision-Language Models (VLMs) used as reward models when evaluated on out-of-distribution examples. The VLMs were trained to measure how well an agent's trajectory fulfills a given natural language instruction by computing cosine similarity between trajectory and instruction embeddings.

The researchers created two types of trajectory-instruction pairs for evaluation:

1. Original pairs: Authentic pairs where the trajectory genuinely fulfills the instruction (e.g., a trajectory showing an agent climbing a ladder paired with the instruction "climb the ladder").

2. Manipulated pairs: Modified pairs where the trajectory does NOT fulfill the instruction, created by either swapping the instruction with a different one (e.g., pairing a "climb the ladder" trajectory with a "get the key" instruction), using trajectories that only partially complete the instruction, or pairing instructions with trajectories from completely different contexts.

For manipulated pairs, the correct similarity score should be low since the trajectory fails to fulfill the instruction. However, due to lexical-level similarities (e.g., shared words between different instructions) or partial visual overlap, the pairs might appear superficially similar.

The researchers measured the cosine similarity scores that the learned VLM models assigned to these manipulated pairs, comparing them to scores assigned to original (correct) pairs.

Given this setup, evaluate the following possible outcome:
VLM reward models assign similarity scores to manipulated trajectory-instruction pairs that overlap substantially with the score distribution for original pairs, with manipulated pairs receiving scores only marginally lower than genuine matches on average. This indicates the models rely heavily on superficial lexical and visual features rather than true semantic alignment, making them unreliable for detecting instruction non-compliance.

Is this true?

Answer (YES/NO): YES